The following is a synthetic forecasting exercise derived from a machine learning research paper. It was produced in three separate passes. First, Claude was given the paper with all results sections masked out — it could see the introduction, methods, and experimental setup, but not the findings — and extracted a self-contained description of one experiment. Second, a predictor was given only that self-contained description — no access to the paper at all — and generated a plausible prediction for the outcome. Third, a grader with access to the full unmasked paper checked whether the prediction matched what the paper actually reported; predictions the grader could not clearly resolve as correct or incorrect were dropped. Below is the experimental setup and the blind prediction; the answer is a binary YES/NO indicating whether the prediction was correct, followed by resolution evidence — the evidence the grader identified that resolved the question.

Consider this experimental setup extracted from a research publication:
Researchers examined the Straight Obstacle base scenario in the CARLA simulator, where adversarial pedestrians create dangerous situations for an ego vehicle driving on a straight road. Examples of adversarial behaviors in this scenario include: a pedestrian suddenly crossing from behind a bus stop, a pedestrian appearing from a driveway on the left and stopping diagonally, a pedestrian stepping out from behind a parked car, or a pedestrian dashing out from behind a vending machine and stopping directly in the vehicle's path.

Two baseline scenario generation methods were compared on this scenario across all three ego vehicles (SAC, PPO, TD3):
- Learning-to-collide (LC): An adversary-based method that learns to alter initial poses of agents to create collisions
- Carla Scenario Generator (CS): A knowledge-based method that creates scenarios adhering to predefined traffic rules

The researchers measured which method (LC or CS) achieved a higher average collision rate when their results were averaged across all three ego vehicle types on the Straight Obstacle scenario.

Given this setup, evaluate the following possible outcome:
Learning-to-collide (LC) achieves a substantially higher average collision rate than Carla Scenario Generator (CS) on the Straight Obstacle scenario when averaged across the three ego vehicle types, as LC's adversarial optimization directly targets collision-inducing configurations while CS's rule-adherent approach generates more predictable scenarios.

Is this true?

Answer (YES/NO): NO